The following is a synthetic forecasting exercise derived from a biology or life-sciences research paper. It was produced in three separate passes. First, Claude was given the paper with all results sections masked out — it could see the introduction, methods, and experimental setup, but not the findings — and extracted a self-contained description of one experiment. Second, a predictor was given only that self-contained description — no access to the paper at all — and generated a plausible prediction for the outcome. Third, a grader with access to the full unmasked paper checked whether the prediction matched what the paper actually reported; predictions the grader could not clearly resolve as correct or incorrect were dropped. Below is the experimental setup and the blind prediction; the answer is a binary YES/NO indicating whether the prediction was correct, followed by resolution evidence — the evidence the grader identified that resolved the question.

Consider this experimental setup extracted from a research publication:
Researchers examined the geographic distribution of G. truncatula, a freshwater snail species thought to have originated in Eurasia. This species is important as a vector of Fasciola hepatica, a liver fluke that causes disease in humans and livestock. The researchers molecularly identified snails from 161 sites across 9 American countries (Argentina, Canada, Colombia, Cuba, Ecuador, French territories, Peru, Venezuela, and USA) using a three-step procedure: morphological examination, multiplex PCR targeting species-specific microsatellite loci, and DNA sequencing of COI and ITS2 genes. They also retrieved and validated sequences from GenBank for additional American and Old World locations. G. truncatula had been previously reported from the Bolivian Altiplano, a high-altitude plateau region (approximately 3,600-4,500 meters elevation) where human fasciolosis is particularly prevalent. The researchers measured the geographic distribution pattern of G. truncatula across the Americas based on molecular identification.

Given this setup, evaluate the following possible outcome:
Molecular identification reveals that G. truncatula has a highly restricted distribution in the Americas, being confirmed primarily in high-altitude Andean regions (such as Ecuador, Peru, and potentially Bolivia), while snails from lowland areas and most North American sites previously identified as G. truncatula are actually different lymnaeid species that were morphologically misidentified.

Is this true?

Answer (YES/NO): YES